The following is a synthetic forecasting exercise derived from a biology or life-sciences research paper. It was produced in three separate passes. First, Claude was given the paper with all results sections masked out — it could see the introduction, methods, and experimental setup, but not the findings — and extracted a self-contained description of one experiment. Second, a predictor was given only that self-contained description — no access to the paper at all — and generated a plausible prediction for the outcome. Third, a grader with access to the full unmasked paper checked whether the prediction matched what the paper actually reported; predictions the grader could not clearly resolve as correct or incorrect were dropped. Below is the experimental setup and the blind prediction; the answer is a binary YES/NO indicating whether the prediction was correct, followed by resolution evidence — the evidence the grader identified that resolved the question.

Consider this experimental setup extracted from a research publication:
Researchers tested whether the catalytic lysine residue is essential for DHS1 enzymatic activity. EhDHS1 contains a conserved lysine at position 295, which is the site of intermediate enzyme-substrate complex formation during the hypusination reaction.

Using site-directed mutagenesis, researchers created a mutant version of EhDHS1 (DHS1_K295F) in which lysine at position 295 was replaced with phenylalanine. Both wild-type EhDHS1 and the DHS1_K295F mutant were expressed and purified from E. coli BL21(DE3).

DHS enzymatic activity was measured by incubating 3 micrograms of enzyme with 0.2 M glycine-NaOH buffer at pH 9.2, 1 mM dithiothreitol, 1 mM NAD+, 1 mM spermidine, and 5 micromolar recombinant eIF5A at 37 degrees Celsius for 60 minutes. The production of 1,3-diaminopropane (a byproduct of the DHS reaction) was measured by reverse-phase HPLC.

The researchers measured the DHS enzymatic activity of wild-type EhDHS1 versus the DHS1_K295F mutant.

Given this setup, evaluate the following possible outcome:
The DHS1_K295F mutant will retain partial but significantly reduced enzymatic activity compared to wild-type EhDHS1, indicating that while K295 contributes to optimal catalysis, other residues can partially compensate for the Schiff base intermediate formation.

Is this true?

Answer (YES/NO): NO